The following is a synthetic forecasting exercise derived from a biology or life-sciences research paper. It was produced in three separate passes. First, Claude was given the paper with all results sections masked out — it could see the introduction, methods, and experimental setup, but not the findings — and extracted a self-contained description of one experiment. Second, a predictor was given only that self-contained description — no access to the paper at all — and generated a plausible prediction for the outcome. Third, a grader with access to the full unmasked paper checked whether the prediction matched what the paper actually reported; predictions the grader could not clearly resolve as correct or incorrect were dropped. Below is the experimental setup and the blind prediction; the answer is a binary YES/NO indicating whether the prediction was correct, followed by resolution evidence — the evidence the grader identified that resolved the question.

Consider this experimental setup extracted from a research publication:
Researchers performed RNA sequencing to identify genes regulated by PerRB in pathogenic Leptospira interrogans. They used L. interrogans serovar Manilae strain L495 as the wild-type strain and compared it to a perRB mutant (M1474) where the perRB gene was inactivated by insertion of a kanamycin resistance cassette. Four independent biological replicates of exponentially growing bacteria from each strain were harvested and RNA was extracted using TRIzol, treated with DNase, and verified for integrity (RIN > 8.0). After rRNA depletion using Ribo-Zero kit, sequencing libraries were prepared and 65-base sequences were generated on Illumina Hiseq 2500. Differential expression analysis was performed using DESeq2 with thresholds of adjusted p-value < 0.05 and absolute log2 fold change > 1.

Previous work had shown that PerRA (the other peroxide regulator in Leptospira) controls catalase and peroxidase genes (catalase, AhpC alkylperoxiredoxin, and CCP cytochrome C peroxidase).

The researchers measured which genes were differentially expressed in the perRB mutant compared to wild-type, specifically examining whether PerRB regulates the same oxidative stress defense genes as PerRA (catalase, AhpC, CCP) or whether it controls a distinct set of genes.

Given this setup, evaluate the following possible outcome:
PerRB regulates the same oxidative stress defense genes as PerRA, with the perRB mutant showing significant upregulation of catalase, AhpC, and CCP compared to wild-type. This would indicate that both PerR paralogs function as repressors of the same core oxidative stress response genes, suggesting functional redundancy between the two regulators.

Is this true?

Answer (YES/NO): NO